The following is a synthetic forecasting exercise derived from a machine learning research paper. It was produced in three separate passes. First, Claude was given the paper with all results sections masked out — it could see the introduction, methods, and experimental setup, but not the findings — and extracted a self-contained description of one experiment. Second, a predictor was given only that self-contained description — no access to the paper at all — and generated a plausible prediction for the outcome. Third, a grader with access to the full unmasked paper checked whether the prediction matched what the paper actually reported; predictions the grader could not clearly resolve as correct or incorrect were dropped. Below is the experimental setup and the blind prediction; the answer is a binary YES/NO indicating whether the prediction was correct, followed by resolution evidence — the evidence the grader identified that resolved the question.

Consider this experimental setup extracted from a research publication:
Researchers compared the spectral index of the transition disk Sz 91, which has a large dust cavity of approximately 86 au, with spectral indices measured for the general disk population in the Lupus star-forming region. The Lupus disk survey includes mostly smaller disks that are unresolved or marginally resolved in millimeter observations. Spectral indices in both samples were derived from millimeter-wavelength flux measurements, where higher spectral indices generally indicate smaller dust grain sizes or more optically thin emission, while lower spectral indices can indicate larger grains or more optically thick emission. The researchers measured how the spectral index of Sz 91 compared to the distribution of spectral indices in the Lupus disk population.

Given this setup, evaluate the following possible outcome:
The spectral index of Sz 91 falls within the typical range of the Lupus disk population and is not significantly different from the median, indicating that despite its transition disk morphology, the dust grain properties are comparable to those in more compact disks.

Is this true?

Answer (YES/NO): NO